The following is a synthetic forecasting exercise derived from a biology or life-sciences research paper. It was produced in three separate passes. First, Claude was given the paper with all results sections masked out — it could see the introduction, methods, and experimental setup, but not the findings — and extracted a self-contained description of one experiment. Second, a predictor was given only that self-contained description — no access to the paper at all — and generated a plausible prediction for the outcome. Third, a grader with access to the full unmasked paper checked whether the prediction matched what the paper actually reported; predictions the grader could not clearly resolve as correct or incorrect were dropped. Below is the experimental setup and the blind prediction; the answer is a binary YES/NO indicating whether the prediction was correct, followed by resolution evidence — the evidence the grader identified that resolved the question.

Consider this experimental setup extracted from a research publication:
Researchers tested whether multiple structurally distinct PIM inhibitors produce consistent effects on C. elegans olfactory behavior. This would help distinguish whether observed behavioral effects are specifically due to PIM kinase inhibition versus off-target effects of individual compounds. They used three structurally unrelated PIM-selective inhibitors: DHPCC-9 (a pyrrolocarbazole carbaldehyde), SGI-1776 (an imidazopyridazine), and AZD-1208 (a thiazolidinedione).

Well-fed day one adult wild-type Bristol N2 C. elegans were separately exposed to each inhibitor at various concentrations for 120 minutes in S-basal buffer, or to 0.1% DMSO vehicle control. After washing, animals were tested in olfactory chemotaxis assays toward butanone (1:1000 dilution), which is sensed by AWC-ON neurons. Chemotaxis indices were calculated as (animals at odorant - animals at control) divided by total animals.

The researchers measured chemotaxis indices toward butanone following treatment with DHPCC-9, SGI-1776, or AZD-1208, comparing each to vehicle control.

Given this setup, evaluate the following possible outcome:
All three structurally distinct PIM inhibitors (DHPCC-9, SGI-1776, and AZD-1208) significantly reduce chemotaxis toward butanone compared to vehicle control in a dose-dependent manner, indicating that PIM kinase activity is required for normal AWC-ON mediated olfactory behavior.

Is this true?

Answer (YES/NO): YES